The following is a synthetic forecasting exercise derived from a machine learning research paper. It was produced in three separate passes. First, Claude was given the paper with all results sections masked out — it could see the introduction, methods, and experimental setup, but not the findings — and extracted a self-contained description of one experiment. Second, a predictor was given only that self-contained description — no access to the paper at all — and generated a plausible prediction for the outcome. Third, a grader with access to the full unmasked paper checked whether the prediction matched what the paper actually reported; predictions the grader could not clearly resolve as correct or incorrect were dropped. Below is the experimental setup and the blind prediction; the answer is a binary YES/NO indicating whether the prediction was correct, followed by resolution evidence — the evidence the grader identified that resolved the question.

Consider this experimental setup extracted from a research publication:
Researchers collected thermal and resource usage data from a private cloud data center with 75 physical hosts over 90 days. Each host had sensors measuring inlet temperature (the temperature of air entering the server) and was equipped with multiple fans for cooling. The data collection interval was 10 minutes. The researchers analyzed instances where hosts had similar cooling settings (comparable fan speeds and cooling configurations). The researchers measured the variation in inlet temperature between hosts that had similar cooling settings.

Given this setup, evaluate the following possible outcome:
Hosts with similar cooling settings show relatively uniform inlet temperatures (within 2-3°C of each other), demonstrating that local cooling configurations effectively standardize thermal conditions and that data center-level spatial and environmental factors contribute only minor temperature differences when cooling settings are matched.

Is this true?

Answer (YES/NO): NO